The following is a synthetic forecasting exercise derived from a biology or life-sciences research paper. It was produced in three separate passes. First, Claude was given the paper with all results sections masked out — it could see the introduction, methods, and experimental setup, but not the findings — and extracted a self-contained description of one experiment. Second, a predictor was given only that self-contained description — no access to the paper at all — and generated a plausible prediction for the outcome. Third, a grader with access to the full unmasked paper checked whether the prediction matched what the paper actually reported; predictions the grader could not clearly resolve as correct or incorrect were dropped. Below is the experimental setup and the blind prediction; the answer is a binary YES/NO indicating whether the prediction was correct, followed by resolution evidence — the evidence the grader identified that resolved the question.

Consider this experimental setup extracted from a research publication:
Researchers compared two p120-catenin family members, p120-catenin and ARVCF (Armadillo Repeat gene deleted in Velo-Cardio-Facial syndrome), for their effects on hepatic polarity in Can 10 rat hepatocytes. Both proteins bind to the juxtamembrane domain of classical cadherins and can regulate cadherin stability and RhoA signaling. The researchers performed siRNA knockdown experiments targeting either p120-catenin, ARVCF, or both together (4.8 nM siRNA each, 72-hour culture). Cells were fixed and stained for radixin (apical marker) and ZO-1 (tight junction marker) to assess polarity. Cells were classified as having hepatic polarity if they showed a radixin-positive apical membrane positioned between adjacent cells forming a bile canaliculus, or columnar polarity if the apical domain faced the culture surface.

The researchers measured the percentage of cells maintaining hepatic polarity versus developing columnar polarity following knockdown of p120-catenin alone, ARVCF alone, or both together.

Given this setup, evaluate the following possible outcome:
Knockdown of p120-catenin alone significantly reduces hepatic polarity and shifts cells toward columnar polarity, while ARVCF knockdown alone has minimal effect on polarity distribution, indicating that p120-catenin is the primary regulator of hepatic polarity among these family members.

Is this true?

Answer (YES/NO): NO